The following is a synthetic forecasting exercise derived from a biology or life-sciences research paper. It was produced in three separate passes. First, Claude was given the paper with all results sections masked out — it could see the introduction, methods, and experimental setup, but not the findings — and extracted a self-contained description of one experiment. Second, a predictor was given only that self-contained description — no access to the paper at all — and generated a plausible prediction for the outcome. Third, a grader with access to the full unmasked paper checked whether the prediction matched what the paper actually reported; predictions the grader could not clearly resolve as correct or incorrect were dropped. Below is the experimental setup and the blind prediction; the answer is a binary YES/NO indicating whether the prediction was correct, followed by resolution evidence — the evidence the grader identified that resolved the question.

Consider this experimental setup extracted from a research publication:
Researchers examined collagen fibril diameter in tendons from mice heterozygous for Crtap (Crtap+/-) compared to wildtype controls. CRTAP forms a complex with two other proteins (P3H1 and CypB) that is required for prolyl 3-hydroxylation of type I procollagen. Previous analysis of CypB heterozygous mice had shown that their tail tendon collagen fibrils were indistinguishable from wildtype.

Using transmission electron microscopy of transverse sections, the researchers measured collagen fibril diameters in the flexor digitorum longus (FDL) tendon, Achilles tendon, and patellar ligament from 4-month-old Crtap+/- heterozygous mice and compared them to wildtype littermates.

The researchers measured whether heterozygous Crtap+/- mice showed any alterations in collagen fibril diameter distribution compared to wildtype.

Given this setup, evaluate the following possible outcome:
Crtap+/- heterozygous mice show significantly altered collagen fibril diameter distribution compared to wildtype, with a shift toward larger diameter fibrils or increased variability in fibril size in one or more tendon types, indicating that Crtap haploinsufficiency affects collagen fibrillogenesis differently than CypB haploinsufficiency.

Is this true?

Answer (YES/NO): YES